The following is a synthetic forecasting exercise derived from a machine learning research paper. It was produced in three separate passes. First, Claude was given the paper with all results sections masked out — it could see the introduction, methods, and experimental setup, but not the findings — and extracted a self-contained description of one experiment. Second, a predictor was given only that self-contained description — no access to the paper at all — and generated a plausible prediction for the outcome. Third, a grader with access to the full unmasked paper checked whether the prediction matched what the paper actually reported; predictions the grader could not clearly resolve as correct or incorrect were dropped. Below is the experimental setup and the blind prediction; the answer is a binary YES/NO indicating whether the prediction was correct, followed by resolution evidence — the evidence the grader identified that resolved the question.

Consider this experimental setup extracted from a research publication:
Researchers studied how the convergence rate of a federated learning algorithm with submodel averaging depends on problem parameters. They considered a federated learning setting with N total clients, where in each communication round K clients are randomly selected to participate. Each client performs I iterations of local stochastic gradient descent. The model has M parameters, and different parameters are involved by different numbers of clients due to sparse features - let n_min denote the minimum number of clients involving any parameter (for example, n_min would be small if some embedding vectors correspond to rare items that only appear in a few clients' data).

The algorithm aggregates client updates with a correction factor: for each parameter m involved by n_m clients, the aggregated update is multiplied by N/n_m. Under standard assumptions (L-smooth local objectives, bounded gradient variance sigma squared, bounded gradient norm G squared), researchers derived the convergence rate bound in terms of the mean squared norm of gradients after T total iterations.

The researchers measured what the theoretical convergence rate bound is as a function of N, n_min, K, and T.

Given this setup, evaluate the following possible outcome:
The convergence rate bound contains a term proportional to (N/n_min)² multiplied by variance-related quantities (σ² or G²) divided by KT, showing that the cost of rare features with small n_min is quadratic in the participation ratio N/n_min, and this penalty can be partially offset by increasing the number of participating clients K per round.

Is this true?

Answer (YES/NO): NO